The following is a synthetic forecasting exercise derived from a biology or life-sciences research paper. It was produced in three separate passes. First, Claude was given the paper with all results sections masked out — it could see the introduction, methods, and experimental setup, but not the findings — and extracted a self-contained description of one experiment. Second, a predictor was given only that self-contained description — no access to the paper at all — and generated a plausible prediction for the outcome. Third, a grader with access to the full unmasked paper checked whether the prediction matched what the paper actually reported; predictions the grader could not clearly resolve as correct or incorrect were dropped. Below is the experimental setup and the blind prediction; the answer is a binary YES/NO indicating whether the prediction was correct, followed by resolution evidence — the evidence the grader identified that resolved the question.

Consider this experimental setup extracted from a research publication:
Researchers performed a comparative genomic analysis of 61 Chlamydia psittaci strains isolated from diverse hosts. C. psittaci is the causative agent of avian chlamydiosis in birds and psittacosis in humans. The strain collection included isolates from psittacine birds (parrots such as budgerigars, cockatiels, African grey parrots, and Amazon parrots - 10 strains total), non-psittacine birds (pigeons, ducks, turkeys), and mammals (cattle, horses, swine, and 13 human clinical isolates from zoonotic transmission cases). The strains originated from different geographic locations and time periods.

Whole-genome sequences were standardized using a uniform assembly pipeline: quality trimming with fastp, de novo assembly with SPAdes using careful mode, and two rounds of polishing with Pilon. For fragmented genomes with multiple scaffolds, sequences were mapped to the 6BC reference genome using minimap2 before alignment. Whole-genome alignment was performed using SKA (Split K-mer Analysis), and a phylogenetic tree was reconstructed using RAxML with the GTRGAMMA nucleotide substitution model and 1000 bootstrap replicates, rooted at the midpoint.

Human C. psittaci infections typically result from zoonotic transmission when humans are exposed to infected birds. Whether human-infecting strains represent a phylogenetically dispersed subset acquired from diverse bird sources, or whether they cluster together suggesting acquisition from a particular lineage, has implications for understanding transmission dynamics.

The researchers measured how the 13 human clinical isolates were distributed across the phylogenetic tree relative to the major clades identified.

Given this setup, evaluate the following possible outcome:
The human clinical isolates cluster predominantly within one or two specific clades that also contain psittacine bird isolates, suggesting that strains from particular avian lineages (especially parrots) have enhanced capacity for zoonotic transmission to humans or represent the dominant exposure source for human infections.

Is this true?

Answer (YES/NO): YES